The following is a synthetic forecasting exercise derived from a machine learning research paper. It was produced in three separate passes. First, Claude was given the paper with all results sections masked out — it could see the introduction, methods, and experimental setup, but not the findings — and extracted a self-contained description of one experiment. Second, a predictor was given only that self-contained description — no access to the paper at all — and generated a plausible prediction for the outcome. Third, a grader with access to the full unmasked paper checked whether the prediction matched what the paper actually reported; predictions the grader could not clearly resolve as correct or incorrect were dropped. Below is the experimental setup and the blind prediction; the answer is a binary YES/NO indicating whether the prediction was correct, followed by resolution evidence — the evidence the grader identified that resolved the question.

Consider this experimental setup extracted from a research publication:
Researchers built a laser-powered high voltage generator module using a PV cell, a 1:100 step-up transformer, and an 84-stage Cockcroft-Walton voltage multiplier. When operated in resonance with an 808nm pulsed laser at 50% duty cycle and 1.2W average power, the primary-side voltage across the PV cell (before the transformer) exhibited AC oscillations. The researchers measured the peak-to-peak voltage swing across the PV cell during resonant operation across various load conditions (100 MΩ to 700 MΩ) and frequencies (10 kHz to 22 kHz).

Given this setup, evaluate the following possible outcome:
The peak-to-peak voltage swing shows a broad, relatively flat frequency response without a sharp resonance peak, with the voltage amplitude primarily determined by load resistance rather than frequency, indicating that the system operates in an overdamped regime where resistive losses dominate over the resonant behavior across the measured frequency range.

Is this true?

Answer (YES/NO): NO